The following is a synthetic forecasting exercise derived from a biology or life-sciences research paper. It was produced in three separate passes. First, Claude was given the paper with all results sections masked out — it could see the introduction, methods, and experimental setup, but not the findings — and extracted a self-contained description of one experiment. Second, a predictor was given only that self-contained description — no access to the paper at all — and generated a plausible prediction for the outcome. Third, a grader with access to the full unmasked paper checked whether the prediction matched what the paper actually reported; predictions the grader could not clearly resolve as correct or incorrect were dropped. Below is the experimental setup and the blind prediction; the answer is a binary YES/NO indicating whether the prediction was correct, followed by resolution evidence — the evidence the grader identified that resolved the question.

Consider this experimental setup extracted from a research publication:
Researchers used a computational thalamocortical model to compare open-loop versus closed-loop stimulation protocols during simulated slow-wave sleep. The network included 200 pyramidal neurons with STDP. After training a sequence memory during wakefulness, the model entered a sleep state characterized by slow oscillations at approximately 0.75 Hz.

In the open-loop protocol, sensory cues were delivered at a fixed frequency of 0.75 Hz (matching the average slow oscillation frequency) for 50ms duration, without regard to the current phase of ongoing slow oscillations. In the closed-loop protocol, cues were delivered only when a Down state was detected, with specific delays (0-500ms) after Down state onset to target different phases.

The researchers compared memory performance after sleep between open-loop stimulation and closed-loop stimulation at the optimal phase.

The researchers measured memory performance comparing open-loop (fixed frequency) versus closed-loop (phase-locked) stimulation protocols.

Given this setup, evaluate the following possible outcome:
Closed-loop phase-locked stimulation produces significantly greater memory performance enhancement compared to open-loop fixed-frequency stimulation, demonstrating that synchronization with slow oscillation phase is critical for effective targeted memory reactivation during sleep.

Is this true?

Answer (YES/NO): NO